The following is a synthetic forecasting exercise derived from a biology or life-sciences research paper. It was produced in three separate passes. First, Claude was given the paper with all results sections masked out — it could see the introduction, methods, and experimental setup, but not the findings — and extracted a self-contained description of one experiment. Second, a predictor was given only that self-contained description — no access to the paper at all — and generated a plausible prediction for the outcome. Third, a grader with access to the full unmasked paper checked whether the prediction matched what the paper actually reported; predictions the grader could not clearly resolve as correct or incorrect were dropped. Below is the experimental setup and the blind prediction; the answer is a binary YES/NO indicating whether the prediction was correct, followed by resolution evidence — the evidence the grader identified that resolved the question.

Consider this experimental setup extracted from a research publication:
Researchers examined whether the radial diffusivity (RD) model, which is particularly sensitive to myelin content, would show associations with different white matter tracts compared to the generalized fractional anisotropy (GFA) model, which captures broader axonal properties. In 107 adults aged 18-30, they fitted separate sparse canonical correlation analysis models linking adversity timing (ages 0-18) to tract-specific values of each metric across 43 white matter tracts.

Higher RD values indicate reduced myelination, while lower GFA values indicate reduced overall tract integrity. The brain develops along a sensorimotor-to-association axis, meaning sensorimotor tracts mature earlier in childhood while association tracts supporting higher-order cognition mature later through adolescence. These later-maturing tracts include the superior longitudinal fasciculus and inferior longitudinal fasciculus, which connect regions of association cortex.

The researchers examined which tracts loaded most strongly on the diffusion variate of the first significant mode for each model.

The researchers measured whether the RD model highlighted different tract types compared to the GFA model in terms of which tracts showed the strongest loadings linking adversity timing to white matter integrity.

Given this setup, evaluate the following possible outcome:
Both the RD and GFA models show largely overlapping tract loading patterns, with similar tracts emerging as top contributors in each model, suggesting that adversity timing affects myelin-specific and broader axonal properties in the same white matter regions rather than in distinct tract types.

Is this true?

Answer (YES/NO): YES